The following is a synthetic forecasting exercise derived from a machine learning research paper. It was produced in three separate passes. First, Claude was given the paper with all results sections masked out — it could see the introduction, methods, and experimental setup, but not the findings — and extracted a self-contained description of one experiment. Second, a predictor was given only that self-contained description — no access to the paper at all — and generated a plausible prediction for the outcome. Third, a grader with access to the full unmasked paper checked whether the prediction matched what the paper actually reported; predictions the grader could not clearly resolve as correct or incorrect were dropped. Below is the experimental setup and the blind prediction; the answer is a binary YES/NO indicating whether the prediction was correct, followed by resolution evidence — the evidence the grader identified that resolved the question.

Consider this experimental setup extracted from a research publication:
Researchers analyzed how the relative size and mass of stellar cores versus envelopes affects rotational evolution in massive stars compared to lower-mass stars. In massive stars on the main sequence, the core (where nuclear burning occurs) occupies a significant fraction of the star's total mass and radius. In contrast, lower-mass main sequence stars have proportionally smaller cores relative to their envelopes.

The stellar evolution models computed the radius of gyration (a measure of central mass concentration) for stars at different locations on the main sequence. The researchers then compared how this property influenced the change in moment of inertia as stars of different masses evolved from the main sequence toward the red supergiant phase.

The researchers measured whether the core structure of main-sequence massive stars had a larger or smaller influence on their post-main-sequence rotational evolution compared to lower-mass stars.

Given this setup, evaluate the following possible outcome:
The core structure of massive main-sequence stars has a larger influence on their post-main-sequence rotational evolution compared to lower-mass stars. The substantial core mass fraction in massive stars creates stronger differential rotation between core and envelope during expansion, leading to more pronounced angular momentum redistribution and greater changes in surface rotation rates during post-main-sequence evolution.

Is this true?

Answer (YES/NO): YES